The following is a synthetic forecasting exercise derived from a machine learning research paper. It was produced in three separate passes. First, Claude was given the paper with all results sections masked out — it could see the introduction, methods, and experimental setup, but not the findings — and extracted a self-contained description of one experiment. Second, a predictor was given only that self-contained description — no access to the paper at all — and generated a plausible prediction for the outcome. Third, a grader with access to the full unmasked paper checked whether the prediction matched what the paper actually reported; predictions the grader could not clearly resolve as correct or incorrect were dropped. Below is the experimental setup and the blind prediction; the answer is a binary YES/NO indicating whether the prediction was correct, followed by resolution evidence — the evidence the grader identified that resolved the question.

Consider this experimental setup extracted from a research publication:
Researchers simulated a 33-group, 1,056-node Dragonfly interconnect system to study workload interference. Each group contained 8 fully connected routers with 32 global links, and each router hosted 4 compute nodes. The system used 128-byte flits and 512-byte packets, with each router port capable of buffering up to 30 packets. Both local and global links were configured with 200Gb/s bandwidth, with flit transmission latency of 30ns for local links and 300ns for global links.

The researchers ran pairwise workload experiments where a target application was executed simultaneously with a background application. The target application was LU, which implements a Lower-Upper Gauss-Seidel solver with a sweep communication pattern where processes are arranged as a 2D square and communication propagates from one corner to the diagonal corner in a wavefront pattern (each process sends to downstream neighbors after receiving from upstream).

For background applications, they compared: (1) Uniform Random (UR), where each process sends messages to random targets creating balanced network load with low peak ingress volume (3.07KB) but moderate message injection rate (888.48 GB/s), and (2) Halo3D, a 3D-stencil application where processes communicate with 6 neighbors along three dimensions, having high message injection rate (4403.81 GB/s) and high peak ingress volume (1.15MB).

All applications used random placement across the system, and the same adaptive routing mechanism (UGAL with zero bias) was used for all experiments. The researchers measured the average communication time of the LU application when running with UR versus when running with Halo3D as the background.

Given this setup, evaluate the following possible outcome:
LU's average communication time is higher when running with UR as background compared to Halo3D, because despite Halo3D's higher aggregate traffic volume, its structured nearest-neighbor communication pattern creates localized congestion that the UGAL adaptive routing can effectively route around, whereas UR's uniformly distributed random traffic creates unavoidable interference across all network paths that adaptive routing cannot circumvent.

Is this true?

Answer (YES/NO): NO